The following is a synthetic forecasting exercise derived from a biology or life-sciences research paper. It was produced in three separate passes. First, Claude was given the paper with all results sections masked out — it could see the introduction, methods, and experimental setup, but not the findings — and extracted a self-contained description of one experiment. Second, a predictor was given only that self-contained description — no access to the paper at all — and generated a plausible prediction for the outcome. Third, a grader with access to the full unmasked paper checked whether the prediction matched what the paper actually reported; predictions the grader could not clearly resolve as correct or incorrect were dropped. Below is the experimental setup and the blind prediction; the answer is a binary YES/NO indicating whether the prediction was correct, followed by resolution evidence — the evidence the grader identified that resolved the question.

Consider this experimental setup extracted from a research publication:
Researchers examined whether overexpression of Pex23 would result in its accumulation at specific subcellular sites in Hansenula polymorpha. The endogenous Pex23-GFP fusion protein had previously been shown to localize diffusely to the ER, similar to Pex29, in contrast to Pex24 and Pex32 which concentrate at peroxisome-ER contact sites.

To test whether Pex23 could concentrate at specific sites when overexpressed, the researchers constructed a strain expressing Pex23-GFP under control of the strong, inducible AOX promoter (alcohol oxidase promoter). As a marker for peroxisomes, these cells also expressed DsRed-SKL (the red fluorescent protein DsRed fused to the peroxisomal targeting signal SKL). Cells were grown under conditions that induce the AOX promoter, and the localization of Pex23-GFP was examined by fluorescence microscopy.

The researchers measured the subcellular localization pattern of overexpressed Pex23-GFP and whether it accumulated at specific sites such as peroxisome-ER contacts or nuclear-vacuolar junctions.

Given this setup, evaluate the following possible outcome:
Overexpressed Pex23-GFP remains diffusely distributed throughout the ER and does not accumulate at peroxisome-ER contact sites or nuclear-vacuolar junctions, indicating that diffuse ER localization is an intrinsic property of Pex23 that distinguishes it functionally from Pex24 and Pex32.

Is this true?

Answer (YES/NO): NO